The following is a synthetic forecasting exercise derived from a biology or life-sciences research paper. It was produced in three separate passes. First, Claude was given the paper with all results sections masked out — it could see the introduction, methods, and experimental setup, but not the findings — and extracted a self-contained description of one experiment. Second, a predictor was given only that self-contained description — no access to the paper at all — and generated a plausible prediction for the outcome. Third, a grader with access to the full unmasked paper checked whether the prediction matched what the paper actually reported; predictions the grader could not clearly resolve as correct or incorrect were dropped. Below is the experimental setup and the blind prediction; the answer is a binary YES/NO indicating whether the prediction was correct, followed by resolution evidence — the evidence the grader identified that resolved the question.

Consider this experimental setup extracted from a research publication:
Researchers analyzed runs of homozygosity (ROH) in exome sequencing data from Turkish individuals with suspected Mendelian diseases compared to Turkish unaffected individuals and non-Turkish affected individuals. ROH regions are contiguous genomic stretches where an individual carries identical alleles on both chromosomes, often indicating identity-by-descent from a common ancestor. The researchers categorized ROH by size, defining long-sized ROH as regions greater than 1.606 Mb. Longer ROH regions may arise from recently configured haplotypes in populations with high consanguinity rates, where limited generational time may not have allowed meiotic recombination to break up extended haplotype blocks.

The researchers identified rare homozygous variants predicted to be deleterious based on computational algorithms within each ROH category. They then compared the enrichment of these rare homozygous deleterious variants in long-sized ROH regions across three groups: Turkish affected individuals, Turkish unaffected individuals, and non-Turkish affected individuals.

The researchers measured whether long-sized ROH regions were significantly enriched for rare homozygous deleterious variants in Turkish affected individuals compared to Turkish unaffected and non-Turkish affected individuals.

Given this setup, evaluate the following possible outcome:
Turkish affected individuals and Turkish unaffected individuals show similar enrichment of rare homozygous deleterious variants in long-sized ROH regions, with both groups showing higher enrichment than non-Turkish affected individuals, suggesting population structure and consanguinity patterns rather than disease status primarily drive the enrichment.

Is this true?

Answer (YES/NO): NO